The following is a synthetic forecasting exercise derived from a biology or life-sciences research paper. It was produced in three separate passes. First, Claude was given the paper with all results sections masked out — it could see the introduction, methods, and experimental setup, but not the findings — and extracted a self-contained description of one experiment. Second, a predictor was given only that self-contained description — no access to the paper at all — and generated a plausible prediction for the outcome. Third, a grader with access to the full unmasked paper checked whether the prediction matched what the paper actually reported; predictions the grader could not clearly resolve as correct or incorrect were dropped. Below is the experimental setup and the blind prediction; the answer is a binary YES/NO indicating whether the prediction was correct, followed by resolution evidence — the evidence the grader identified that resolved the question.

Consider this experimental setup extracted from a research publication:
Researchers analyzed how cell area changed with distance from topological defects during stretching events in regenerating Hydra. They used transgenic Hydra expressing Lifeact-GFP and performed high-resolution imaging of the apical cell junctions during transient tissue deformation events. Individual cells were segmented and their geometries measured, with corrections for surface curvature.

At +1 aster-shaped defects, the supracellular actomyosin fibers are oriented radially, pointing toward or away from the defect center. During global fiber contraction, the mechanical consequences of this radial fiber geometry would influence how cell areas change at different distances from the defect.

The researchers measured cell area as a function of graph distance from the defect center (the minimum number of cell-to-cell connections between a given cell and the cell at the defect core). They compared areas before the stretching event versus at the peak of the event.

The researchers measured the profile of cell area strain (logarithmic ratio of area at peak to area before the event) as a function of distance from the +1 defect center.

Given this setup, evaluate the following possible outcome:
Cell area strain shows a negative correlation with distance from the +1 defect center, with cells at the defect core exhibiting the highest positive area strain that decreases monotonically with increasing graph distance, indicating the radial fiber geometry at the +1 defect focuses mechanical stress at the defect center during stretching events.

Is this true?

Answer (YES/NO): YES